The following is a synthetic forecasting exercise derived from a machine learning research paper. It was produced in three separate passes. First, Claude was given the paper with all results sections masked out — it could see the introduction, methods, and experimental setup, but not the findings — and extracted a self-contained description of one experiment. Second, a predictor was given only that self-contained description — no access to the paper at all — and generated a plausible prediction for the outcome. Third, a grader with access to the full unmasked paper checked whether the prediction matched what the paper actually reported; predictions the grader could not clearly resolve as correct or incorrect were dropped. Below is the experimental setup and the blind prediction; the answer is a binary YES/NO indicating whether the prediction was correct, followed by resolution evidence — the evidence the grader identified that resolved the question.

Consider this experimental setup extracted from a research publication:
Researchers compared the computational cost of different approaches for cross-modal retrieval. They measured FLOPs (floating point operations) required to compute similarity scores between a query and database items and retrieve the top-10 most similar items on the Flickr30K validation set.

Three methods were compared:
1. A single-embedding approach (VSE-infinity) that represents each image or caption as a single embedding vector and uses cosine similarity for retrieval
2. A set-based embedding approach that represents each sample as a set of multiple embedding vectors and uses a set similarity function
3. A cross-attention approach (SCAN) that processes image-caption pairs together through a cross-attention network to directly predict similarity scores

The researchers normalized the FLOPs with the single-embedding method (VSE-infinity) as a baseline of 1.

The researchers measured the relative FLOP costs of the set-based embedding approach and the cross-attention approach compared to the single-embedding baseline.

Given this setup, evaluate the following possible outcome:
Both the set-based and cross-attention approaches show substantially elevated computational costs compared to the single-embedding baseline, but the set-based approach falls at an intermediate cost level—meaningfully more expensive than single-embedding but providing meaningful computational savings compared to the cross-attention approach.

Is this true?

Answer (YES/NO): YES